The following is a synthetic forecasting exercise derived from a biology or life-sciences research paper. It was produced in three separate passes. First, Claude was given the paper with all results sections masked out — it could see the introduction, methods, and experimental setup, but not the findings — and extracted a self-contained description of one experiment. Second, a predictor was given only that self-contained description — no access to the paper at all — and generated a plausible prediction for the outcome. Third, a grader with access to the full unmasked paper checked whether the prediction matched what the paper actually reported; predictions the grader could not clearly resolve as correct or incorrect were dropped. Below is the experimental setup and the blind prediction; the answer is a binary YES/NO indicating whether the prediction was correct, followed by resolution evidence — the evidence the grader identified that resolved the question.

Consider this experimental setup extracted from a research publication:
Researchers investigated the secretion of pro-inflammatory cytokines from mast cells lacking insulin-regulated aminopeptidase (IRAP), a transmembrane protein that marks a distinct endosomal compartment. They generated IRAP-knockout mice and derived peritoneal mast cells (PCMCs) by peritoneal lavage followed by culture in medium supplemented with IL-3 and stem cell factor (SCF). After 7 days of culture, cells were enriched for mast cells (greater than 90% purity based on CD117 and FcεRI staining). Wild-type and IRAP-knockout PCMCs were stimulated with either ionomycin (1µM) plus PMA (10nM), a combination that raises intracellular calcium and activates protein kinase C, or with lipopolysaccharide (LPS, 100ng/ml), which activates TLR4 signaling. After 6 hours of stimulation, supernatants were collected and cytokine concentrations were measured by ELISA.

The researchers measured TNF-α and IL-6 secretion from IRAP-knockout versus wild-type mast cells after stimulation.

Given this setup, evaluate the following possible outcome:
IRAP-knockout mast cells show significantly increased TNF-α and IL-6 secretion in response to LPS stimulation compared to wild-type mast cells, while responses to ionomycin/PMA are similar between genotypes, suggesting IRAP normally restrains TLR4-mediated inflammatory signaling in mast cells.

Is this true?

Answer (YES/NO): NO